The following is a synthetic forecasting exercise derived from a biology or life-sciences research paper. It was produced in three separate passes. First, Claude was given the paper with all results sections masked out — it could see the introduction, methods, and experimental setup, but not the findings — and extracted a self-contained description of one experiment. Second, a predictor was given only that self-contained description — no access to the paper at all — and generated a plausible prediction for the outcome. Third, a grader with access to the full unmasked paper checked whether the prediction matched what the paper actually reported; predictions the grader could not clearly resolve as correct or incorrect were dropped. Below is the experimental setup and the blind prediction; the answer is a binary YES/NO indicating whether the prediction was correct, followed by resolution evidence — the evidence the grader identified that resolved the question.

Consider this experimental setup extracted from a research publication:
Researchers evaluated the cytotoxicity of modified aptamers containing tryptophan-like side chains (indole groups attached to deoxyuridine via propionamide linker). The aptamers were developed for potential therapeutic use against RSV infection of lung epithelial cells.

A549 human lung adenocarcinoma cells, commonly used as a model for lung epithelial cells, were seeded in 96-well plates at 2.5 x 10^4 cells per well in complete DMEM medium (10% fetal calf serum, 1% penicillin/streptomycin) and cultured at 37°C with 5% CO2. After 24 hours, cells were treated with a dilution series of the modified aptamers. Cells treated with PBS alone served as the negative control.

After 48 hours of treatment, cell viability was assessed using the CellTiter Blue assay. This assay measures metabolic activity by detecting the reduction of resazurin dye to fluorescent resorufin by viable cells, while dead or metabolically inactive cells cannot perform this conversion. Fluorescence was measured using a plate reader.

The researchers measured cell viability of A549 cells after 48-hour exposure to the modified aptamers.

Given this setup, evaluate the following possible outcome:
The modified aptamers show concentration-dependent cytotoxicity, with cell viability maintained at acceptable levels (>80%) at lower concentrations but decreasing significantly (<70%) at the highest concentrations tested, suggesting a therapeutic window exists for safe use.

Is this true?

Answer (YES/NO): NO